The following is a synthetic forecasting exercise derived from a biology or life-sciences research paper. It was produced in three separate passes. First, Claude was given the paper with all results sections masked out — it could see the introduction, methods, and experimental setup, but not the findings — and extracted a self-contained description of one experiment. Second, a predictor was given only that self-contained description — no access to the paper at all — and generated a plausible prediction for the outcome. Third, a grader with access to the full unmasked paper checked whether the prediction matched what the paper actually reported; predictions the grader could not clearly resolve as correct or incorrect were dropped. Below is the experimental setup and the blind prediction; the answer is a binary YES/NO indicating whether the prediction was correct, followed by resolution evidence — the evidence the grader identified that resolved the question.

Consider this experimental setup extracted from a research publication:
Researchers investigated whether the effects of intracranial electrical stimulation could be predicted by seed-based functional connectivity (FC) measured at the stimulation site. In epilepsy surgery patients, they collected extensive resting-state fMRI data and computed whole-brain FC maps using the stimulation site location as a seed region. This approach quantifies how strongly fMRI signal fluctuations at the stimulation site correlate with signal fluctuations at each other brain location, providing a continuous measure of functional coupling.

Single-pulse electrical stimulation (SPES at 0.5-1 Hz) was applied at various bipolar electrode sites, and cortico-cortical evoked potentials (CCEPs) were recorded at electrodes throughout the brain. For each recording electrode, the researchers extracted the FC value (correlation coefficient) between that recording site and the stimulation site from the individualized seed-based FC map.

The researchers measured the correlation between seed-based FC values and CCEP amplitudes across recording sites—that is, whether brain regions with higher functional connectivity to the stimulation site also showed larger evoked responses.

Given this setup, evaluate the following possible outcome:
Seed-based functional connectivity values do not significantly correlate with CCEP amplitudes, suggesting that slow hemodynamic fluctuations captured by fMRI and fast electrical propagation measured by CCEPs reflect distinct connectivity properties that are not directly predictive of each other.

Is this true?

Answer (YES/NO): NO